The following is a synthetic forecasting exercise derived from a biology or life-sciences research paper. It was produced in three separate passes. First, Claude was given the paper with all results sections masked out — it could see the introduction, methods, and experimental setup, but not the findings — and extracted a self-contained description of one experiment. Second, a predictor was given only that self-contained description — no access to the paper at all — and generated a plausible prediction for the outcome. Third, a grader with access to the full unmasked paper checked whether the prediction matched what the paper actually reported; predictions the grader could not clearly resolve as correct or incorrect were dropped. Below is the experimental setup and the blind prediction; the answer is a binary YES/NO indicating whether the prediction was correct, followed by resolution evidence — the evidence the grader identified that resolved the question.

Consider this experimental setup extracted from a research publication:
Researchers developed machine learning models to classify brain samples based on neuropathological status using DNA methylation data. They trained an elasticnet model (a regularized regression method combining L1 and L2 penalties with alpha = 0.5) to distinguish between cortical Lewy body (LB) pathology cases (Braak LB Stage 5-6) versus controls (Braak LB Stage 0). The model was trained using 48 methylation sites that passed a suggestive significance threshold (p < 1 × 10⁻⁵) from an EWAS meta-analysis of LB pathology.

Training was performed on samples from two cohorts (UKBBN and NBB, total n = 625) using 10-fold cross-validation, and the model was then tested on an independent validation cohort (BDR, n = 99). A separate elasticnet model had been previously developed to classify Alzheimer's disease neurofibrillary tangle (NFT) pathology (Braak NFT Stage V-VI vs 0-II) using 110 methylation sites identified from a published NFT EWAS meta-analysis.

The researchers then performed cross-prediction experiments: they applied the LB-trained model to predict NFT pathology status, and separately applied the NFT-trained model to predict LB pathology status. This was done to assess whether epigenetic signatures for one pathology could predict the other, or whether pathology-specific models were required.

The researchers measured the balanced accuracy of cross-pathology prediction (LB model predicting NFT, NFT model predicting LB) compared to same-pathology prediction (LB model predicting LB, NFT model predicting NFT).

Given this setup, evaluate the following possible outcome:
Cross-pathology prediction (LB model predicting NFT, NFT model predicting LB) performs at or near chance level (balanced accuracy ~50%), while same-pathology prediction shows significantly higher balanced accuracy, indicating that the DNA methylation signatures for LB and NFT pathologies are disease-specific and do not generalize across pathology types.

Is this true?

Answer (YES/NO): NO